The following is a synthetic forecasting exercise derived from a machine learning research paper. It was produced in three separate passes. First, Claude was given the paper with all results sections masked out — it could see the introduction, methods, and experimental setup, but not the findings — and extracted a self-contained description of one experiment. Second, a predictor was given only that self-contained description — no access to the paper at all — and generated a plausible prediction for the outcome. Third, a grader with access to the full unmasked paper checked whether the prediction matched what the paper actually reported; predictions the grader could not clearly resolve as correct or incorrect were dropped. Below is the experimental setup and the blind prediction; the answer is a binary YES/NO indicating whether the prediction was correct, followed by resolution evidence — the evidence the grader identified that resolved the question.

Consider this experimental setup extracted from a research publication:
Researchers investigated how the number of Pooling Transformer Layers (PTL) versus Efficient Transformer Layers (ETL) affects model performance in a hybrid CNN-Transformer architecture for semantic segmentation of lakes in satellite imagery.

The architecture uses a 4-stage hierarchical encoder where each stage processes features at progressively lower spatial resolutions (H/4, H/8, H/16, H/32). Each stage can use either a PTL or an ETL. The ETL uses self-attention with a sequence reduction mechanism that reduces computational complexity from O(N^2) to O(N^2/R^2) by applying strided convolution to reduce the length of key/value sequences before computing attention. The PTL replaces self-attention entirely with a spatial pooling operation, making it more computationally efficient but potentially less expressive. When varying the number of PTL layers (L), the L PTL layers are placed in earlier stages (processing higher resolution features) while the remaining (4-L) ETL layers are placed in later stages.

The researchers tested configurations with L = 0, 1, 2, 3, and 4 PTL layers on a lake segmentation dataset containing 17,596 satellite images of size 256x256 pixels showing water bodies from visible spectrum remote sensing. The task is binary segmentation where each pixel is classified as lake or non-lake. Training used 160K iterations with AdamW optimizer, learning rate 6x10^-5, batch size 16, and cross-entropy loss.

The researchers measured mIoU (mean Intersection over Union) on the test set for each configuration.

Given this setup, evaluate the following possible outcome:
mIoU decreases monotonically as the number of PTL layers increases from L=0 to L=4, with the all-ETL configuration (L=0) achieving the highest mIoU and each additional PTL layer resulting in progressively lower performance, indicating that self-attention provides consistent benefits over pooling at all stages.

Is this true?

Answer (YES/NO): NO